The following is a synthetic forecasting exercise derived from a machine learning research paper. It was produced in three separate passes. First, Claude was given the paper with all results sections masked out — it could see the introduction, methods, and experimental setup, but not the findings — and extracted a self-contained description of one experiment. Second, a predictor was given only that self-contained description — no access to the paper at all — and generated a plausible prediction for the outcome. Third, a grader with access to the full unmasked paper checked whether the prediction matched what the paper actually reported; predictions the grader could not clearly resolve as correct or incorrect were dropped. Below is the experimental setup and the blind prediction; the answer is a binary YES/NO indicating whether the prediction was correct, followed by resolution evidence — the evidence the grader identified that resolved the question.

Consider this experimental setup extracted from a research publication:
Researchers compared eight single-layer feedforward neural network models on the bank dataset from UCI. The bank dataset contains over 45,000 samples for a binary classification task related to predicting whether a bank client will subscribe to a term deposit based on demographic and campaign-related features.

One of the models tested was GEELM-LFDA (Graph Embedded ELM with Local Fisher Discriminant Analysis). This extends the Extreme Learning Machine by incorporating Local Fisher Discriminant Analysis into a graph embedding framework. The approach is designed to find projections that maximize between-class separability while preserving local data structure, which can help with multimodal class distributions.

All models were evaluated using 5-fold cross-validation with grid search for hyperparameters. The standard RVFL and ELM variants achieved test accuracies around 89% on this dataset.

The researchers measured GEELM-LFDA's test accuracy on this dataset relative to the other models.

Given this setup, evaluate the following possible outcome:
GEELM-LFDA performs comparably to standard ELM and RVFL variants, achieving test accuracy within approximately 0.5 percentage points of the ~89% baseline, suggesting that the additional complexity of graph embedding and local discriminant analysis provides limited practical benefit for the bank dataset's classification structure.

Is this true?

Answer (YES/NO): NO